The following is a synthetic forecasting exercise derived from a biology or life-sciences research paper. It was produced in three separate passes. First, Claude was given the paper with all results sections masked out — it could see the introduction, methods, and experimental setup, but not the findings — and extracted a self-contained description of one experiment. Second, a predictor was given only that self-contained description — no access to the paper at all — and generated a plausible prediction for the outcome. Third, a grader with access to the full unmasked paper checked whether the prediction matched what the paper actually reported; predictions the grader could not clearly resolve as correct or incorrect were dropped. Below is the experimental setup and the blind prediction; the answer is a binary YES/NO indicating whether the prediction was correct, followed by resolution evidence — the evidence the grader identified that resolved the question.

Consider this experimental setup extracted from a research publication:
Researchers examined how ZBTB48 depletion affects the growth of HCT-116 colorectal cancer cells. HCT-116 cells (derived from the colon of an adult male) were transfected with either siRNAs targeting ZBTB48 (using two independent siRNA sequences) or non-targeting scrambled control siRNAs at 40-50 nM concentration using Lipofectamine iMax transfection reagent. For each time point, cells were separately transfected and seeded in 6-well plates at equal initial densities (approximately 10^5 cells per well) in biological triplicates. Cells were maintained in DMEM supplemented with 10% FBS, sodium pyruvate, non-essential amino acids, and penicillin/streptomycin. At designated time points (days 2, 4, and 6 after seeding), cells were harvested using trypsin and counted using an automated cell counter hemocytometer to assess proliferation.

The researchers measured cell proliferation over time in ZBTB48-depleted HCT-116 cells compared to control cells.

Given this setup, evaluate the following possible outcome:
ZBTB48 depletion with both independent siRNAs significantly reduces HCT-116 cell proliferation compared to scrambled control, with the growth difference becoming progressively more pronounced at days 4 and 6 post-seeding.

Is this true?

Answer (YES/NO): NO